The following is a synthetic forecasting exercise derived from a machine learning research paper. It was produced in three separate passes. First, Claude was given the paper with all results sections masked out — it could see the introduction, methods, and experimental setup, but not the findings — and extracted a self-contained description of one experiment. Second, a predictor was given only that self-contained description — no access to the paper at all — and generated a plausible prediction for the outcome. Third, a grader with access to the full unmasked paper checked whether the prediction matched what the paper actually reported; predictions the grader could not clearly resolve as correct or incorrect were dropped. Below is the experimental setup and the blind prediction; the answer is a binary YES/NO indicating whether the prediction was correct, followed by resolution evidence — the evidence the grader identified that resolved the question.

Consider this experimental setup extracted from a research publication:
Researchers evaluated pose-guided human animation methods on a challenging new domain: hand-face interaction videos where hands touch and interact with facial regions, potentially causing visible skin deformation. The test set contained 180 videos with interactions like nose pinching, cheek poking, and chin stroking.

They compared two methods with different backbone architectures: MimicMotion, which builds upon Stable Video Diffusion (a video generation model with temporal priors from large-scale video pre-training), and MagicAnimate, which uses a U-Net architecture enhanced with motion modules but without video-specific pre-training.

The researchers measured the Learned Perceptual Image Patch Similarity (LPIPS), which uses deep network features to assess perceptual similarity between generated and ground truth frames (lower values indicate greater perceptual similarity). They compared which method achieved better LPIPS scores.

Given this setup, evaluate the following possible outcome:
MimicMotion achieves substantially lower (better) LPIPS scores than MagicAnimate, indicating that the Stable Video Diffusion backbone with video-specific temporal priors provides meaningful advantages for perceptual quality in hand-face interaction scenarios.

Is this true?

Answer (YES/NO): NO